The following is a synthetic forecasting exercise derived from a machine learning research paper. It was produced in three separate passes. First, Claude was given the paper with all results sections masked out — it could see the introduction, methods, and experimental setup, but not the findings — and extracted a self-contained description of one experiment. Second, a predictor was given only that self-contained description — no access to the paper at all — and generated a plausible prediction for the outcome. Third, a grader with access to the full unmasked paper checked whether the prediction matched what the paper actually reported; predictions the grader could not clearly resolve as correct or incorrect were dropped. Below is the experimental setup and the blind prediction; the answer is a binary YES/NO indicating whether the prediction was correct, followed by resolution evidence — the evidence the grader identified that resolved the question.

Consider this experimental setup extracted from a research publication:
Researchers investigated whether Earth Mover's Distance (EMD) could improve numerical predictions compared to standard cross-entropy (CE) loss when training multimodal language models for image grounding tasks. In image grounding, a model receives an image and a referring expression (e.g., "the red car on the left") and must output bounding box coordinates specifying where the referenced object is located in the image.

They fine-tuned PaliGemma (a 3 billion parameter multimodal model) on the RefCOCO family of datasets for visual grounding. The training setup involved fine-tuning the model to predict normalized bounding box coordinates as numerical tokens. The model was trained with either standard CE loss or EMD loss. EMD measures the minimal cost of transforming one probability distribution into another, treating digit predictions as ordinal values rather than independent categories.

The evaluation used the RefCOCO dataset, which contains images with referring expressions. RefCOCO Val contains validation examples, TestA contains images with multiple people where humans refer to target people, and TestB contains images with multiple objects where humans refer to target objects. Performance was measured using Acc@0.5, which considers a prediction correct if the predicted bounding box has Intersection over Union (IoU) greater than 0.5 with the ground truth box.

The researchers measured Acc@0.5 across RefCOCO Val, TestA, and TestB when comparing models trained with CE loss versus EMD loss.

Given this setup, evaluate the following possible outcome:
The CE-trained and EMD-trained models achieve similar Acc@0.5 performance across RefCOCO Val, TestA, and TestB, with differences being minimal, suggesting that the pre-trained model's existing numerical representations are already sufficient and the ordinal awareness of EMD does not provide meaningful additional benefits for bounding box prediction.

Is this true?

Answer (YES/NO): YES